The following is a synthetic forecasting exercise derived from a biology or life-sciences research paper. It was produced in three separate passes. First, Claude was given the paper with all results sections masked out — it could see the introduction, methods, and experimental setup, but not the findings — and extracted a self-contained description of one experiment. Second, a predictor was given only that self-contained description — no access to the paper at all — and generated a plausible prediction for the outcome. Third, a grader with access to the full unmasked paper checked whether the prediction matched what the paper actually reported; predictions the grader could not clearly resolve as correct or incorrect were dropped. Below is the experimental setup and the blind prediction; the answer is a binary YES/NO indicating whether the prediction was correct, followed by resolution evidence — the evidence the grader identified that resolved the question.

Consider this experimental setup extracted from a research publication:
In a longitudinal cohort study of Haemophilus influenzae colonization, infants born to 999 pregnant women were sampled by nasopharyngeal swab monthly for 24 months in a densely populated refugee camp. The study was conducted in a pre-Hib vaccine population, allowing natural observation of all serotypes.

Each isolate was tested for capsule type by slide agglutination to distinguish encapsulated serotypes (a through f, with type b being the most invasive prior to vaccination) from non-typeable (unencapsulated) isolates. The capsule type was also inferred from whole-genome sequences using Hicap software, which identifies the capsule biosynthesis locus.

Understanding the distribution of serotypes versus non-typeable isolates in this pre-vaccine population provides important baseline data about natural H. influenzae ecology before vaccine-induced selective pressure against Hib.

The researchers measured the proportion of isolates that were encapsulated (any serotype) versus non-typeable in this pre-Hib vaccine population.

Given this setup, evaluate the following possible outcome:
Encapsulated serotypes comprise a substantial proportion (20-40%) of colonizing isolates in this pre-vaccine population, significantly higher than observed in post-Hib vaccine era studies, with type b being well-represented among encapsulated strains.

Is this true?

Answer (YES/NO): NO